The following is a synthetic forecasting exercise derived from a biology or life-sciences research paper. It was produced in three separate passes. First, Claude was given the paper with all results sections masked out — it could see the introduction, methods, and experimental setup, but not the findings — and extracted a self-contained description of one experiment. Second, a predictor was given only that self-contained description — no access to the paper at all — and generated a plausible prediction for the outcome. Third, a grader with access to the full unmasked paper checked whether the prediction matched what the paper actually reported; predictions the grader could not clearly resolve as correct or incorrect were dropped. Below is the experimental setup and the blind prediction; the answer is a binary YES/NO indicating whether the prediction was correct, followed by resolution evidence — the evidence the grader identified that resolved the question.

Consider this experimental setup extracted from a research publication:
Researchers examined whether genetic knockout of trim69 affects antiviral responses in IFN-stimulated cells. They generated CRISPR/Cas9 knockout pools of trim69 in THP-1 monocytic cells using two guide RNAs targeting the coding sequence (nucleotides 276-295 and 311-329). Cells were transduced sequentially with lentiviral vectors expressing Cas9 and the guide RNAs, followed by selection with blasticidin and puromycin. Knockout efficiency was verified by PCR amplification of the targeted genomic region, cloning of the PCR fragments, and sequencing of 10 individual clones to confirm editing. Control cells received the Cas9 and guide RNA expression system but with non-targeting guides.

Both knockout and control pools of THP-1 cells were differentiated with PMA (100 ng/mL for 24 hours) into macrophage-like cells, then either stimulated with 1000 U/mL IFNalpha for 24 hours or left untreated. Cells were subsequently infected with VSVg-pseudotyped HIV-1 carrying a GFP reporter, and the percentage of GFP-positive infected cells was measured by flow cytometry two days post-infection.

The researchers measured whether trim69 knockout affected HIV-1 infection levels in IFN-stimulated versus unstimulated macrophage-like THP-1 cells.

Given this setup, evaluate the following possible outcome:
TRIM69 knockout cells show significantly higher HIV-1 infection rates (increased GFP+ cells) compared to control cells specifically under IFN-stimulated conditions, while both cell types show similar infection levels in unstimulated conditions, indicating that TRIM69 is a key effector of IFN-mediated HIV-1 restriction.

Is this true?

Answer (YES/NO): NO